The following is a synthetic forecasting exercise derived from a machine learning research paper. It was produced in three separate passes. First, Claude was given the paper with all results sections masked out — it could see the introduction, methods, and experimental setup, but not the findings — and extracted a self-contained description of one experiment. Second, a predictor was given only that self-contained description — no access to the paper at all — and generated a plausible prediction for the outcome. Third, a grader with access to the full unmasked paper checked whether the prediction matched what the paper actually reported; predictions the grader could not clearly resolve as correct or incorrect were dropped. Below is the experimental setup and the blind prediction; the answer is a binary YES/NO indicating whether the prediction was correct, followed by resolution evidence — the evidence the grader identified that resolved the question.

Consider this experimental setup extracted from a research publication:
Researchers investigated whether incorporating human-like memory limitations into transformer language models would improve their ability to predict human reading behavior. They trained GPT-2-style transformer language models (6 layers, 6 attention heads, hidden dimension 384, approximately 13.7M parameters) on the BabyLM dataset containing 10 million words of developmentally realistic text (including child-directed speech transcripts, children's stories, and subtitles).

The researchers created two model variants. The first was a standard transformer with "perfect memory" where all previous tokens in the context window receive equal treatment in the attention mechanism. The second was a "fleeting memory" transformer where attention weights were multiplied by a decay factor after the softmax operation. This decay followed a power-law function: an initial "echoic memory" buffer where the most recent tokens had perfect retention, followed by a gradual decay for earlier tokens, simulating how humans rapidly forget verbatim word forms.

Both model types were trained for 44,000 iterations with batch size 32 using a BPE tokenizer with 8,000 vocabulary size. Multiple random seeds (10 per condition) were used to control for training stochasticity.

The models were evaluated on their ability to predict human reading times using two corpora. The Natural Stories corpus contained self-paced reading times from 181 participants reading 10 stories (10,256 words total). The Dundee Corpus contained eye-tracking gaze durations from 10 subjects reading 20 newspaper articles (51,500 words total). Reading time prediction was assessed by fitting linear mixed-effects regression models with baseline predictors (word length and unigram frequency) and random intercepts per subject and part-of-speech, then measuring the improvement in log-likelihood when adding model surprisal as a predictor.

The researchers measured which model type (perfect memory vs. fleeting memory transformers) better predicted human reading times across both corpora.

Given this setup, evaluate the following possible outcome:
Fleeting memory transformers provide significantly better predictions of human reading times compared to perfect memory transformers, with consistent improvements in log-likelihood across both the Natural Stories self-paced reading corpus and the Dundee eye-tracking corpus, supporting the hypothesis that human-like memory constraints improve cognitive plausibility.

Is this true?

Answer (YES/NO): NO